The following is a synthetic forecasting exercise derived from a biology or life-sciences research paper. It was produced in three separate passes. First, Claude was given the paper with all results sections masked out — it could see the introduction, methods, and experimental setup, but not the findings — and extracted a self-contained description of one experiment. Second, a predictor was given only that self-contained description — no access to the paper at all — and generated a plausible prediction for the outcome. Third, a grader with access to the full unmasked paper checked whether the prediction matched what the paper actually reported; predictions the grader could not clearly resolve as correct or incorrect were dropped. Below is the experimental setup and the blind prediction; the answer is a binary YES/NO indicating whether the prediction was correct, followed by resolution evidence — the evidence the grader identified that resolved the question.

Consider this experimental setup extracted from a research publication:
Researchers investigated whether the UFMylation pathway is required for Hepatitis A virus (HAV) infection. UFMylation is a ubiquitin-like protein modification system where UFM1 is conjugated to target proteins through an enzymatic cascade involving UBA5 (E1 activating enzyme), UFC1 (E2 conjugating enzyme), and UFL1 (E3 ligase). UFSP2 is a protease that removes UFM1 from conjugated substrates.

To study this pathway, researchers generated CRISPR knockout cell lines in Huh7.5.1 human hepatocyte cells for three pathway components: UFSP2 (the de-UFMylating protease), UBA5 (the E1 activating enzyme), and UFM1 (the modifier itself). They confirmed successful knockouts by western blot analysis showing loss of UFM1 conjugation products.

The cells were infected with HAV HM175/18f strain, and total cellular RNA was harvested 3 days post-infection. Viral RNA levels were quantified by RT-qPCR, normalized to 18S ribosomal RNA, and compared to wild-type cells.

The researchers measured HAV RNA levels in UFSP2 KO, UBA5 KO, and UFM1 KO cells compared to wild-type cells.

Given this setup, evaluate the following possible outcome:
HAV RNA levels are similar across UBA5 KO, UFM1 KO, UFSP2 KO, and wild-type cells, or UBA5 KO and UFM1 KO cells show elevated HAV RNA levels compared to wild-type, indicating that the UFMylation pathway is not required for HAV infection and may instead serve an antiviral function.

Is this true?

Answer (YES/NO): NO